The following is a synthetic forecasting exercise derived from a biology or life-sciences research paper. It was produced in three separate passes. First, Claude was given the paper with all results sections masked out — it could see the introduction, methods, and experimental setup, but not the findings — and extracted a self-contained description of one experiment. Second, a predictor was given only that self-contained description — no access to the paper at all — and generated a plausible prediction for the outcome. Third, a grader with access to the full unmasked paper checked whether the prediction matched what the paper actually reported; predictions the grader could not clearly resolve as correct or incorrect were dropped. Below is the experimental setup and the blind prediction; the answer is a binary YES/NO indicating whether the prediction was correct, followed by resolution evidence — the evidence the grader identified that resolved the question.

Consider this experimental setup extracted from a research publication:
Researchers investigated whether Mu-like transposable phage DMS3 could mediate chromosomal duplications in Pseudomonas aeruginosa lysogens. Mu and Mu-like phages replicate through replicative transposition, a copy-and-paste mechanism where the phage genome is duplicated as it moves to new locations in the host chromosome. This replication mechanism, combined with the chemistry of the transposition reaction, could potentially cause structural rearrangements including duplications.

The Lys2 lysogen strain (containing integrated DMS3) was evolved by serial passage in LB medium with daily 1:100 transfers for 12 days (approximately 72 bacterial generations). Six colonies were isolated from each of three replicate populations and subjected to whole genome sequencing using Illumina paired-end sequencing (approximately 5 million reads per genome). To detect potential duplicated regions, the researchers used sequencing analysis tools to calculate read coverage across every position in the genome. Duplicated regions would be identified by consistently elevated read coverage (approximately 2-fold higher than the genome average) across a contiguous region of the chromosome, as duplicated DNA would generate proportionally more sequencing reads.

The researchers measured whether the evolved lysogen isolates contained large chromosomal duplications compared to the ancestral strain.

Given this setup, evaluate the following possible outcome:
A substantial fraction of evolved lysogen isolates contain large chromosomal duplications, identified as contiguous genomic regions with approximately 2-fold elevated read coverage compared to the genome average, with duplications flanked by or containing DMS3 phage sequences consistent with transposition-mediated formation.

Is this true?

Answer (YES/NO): NO